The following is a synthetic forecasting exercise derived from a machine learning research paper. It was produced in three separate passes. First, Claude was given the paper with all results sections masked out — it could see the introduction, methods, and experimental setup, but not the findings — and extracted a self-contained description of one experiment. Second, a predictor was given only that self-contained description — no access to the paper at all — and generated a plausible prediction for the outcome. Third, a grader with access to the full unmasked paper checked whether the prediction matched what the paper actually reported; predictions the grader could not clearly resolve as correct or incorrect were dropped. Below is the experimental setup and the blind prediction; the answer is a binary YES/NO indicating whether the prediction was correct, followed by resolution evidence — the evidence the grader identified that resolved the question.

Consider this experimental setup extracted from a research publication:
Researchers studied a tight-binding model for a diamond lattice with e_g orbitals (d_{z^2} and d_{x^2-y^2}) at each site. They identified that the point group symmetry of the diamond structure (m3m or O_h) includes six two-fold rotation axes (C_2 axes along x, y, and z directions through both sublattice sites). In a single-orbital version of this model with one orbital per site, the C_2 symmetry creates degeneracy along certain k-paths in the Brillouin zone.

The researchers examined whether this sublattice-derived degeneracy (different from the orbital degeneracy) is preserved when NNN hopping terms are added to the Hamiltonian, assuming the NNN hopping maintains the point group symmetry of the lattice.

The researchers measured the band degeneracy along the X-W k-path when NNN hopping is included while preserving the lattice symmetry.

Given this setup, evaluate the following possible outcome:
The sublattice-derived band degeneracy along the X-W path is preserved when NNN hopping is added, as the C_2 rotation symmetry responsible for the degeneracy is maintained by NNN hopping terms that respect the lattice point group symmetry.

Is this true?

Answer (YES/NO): YES